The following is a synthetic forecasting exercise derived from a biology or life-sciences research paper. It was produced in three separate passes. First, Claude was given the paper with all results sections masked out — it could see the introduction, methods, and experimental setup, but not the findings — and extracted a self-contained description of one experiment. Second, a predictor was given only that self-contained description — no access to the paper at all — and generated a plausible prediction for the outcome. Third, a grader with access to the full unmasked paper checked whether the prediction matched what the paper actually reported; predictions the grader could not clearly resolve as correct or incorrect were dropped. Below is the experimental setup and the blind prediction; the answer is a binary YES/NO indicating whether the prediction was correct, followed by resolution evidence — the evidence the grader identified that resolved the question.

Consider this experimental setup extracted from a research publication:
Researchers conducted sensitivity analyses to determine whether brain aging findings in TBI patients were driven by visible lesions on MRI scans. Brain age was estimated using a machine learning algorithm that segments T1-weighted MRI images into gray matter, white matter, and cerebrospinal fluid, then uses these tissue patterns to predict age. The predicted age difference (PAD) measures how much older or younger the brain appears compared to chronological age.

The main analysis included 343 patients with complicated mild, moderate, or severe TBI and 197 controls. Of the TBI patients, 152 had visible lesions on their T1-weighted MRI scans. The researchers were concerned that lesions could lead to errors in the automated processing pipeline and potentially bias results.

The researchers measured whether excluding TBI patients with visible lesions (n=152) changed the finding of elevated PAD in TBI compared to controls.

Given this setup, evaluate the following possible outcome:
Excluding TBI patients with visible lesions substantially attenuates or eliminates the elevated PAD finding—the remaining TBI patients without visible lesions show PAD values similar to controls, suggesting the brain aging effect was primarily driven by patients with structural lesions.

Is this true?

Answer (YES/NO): NO